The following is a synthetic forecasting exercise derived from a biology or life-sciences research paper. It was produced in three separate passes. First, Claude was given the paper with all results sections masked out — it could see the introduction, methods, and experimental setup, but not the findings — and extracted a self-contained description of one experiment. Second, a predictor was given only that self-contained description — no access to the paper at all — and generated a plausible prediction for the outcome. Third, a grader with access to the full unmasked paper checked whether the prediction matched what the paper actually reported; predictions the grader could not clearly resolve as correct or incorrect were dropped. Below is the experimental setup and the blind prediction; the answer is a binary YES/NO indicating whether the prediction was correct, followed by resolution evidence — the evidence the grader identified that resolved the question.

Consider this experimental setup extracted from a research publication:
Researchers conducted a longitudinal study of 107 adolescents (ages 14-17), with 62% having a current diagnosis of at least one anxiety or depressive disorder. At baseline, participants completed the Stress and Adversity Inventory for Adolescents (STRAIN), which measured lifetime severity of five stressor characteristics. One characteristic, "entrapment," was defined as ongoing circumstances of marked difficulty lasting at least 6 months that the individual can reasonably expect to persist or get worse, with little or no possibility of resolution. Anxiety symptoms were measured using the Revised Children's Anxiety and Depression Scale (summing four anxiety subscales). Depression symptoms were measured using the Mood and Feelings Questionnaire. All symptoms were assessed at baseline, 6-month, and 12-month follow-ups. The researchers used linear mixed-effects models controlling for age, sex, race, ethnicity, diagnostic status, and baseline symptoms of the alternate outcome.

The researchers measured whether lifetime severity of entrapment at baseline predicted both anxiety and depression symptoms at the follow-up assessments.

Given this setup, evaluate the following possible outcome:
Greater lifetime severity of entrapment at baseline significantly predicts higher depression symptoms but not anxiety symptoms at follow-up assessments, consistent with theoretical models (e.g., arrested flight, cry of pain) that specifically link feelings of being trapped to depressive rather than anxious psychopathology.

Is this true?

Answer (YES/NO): NO